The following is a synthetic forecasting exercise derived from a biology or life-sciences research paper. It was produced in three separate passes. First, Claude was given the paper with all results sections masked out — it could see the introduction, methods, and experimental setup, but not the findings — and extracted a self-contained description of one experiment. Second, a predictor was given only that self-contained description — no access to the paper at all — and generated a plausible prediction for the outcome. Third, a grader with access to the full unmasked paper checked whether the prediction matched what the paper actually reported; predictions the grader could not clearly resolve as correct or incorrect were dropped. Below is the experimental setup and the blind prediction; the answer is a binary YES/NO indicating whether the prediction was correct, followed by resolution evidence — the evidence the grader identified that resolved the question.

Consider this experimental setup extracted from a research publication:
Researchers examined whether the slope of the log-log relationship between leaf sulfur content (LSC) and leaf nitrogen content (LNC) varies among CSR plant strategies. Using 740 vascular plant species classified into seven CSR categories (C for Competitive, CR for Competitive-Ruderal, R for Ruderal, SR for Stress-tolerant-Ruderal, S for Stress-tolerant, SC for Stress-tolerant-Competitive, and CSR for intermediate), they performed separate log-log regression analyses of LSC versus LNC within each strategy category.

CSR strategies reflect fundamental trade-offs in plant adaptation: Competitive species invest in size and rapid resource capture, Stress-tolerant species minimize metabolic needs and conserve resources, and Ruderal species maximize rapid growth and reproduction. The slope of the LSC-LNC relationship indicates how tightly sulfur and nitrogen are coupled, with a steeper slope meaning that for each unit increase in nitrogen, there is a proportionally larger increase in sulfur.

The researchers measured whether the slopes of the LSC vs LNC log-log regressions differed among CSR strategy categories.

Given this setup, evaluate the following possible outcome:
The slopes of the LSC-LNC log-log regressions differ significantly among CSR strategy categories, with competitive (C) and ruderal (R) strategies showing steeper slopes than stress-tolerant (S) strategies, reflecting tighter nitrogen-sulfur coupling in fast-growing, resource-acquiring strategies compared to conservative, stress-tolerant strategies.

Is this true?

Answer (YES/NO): NO